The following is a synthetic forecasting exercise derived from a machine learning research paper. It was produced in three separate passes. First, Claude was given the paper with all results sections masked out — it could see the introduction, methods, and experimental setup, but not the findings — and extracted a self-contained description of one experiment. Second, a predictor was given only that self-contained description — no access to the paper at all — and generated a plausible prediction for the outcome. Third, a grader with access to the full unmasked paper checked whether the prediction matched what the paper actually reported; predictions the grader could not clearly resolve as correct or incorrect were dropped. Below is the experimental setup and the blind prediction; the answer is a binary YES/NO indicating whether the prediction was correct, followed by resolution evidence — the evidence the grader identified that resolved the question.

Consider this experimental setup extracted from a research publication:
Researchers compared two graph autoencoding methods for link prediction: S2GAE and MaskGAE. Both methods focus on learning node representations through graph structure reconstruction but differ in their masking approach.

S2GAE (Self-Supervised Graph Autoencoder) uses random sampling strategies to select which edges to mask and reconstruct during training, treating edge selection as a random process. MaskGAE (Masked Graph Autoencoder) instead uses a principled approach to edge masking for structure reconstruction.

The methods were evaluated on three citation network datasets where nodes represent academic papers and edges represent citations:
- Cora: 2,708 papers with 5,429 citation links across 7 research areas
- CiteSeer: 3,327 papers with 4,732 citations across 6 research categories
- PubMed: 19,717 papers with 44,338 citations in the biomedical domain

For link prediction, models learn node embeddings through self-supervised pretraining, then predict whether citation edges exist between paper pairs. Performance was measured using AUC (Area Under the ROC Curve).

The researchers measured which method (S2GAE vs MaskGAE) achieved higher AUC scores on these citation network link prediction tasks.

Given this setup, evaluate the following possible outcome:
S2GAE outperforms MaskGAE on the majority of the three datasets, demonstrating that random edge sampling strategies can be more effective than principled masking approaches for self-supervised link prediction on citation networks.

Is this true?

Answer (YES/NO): NO